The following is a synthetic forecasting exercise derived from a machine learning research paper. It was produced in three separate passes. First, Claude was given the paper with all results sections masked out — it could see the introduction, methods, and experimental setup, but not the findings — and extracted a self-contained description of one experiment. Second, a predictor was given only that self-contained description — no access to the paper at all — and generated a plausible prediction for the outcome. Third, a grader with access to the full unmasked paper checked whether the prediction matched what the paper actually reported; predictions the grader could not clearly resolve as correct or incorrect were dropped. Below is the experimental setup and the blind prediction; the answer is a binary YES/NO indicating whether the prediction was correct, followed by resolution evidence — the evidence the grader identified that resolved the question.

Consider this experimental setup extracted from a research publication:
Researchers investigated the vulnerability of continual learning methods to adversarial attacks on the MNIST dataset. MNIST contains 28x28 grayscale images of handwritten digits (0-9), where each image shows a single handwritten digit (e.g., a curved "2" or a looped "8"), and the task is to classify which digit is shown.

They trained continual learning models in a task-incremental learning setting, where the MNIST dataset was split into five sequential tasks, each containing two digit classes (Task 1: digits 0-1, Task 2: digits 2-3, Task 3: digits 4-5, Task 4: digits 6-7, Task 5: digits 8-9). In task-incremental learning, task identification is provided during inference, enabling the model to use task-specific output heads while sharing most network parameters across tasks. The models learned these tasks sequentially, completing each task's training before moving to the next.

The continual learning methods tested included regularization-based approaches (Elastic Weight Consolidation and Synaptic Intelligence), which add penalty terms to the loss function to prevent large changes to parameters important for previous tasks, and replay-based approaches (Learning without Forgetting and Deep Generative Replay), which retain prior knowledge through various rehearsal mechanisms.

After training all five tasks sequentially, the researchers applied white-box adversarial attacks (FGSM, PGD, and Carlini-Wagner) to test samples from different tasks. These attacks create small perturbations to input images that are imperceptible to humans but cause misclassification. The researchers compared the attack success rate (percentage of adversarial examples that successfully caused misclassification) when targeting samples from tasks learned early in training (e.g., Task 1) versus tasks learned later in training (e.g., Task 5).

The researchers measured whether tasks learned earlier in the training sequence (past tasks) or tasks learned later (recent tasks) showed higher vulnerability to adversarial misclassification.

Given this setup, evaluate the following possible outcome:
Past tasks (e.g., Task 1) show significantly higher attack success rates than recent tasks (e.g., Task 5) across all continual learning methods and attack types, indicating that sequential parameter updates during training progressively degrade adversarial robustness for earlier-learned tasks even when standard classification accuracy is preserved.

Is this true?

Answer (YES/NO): YES